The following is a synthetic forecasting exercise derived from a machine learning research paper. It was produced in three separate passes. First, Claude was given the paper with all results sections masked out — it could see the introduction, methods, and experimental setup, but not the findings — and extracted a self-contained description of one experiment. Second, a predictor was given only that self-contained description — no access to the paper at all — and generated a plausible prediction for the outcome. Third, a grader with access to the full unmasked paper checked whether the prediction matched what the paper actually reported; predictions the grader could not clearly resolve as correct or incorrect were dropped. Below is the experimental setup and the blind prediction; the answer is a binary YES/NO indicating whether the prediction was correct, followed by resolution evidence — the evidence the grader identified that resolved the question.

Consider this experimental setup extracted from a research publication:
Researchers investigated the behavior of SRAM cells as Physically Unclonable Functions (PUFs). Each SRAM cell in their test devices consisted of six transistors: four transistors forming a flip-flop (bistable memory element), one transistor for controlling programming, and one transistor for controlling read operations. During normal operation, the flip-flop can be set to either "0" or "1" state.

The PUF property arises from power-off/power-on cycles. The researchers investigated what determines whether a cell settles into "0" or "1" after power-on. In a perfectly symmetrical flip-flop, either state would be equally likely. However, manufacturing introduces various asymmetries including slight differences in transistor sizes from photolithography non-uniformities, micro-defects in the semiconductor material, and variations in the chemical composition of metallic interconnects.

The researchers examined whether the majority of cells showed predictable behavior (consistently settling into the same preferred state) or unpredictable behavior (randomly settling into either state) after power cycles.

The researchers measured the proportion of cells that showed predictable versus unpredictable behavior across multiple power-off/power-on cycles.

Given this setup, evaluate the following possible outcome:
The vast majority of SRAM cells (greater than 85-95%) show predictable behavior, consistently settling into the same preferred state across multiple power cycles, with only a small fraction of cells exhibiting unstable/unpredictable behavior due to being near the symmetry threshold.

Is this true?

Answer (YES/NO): YES